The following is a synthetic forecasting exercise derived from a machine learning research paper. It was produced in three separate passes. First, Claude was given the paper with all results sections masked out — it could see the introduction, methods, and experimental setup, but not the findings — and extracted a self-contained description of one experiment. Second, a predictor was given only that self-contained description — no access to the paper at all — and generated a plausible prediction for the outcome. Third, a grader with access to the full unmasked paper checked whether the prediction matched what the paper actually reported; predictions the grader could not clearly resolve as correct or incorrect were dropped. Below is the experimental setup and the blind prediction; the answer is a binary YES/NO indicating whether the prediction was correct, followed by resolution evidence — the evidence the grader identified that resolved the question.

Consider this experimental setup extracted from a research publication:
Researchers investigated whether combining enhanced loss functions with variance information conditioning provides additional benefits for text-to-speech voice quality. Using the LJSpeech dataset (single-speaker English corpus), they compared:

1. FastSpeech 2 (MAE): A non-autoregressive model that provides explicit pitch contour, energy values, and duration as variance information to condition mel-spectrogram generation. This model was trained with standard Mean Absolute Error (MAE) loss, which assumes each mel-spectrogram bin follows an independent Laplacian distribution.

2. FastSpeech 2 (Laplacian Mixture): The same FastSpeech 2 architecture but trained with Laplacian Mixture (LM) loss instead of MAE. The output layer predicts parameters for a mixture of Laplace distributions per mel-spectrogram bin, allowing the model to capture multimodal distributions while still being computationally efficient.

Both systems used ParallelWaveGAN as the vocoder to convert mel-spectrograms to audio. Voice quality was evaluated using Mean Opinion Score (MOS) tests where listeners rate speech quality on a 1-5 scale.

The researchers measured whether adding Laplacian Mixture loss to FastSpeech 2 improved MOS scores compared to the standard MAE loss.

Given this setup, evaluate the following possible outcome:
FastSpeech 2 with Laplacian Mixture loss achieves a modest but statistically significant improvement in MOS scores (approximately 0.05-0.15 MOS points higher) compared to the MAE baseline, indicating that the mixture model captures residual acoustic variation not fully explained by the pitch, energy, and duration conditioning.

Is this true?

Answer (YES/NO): NO